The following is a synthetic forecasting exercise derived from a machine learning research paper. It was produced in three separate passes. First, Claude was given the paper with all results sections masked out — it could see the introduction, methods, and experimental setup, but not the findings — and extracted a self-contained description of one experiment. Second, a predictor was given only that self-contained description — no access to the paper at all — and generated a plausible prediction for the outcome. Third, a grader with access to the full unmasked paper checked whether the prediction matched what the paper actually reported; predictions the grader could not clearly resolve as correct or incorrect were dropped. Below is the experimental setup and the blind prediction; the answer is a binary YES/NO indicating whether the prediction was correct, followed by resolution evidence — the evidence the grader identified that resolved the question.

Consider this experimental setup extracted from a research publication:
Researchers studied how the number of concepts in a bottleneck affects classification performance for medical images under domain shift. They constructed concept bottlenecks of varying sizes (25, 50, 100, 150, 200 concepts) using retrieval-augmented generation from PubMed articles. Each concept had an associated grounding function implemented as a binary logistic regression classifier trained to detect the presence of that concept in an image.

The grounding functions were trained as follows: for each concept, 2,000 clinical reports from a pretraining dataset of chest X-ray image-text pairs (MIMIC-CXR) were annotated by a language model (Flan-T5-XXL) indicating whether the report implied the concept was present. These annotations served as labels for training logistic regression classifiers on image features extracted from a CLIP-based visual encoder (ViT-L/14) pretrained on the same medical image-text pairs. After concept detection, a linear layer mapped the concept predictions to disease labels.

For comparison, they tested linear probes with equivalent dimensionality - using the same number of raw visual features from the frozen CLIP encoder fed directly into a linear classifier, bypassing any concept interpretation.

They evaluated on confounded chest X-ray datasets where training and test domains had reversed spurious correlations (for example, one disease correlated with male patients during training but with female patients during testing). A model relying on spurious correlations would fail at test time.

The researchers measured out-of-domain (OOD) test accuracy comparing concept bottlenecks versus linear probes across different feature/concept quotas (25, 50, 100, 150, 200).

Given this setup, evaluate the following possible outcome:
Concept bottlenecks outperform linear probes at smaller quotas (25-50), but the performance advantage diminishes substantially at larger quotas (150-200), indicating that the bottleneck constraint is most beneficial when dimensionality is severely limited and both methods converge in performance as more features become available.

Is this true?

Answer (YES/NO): NO